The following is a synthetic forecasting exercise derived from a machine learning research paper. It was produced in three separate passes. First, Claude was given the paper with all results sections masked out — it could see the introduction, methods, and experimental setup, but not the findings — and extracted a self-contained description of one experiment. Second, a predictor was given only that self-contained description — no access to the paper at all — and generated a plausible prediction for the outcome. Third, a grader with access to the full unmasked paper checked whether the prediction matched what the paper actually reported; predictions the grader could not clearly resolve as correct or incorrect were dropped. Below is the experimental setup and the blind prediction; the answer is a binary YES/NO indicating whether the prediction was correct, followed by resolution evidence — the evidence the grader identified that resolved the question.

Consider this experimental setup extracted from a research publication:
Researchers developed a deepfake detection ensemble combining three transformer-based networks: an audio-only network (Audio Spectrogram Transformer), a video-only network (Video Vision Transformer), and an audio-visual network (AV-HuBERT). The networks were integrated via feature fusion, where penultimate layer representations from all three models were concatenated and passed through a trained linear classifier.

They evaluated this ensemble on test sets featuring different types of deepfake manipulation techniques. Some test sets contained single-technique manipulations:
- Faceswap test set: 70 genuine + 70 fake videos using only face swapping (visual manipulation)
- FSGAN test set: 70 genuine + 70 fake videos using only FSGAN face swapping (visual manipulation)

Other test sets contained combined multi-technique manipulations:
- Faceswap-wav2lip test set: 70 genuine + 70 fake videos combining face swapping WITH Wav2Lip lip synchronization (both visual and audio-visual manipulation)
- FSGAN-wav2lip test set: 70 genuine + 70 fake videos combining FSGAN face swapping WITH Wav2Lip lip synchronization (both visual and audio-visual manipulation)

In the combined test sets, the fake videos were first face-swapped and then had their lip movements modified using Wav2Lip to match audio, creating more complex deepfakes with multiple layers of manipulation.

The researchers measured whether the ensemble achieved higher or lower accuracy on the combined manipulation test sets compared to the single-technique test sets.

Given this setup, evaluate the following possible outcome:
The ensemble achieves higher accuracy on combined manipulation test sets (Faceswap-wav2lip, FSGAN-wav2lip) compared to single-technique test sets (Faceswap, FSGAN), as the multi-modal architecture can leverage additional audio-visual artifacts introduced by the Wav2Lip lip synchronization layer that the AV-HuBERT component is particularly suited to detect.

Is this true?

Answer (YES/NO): YES